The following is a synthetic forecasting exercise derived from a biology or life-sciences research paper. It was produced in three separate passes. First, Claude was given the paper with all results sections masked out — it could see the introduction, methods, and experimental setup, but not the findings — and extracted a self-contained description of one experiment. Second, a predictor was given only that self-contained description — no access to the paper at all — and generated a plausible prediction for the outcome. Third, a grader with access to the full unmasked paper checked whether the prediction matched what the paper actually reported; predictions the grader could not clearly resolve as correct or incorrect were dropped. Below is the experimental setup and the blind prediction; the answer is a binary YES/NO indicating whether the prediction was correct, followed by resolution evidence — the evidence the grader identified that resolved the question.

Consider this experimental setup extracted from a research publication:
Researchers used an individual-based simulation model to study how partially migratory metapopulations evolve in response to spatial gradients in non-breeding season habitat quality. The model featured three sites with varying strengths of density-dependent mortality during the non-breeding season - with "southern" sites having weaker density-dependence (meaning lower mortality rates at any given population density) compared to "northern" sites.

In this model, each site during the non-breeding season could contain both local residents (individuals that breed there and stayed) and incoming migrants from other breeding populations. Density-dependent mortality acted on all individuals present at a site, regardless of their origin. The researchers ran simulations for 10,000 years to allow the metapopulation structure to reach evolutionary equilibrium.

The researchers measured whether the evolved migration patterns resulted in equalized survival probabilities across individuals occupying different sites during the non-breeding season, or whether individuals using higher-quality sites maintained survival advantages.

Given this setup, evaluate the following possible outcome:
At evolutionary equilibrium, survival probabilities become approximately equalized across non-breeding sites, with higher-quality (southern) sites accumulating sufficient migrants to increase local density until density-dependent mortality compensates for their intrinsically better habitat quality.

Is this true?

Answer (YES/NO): YES